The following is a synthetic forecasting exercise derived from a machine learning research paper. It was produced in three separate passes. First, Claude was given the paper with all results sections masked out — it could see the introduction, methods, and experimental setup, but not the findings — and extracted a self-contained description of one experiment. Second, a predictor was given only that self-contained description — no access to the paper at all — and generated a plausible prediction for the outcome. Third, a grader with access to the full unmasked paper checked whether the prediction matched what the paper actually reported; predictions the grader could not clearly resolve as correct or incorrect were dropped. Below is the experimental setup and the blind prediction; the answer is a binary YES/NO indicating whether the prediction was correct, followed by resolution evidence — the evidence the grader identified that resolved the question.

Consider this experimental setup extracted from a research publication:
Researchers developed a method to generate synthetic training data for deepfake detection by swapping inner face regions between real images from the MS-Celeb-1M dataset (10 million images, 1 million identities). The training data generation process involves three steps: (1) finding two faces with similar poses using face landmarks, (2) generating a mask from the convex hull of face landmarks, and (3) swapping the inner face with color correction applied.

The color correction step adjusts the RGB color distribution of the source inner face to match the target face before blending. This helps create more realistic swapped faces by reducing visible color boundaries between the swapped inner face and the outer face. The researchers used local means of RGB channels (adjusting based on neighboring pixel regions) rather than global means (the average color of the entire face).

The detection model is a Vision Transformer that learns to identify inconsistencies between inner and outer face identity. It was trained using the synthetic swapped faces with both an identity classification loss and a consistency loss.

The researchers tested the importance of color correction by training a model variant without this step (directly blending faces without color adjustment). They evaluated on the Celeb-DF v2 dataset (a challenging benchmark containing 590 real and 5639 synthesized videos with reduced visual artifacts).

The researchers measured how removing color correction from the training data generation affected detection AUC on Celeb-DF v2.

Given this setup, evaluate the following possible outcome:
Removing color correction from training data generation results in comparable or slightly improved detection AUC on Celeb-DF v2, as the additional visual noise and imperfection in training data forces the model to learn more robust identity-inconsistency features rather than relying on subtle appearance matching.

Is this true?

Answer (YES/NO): NO